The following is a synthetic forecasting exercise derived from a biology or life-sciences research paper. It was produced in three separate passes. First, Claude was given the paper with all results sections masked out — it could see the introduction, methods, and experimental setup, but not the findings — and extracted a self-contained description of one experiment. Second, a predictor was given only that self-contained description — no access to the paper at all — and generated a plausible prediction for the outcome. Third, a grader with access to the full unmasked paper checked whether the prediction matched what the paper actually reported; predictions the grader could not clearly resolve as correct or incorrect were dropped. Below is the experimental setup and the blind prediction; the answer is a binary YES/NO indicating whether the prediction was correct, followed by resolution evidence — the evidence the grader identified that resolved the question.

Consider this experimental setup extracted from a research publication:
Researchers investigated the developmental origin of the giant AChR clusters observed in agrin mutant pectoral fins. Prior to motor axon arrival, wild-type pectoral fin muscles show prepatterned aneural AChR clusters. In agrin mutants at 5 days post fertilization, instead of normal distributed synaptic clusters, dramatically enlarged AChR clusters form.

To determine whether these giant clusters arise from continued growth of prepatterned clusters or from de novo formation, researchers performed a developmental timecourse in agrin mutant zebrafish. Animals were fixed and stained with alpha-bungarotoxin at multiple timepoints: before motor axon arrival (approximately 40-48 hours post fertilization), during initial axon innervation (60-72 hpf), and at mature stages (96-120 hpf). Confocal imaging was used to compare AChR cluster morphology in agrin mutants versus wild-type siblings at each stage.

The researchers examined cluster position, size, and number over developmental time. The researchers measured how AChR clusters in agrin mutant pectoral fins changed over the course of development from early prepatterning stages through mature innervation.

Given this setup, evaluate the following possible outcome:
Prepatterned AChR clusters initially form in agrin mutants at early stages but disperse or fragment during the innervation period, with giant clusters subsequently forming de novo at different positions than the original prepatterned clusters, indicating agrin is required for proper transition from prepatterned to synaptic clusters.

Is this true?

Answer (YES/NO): NO